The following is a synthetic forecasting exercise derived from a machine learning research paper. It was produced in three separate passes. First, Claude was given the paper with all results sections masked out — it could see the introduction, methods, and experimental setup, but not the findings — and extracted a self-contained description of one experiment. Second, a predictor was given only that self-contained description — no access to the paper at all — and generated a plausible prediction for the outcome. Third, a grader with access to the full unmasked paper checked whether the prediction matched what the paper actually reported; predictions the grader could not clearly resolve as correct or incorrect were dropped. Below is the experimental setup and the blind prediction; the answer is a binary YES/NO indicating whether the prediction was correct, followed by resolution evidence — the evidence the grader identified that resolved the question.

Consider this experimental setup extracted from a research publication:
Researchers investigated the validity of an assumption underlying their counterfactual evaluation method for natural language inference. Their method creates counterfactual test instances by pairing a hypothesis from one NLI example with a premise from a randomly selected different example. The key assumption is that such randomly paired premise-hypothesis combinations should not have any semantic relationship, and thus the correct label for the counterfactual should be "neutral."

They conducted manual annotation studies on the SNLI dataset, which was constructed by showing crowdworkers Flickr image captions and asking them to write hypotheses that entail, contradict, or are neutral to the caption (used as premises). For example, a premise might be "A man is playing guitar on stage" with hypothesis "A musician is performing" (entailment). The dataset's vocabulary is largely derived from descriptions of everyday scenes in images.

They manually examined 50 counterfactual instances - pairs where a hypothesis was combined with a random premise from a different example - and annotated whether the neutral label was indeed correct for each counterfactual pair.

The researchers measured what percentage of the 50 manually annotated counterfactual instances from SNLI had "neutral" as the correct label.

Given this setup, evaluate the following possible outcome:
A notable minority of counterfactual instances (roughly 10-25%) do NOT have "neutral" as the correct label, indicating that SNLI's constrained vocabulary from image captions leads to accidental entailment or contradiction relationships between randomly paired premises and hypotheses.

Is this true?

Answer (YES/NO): NO